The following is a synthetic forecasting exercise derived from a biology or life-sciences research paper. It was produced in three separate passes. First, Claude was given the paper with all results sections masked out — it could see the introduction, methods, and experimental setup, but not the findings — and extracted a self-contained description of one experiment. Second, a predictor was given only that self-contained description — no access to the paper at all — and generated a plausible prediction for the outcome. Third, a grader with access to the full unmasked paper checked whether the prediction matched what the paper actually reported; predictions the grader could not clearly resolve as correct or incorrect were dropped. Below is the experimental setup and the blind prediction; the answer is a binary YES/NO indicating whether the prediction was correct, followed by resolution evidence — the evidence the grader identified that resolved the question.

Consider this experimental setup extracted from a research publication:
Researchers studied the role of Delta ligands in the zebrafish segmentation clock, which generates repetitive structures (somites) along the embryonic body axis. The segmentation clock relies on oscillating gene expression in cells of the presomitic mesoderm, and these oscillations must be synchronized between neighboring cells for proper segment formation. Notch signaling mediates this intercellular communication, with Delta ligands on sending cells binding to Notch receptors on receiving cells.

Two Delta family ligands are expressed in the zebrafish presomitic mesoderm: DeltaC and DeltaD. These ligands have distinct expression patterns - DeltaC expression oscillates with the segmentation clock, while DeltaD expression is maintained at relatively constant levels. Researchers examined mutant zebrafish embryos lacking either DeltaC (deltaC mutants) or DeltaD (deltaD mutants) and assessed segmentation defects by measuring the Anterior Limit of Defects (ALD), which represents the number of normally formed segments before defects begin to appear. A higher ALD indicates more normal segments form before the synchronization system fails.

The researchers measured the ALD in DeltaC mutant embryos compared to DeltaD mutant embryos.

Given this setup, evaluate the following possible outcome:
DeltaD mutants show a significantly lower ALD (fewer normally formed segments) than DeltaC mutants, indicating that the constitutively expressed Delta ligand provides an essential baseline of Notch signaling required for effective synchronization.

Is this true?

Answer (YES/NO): NO